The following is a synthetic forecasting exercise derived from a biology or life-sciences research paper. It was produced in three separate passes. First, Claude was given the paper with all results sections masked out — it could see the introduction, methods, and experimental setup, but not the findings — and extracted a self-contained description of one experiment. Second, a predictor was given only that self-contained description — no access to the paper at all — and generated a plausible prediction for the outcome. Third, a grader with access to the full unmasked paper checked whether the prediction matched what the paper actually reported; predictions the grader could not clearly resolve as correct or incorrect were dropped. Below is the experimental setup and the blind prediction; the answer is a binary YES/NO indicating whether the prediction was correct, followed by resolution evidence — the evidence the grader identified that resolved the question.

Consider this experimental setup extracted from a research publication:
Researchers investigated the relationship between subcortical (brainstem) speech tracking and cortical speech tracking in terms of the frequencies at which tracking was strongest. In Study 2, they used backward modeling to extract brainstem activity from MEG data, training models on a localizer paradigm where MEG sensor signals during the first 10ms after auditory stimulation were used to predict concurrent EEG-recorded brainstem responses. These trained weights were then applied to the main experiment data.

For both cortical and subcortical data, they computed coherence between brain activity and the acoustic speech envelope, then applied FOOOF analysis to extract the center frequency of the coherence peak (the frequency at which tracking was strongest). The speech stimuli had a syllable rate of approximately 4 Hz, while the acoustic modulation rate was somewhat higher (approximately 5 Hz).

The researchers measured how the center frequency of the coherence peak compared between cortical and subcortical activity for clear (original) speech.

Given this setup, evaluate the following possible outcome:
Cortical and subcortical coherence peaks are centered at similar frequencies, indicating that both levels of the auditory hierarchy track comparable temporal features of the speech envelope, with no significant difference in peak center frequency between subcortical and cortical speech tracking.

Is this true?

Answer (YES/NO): NO